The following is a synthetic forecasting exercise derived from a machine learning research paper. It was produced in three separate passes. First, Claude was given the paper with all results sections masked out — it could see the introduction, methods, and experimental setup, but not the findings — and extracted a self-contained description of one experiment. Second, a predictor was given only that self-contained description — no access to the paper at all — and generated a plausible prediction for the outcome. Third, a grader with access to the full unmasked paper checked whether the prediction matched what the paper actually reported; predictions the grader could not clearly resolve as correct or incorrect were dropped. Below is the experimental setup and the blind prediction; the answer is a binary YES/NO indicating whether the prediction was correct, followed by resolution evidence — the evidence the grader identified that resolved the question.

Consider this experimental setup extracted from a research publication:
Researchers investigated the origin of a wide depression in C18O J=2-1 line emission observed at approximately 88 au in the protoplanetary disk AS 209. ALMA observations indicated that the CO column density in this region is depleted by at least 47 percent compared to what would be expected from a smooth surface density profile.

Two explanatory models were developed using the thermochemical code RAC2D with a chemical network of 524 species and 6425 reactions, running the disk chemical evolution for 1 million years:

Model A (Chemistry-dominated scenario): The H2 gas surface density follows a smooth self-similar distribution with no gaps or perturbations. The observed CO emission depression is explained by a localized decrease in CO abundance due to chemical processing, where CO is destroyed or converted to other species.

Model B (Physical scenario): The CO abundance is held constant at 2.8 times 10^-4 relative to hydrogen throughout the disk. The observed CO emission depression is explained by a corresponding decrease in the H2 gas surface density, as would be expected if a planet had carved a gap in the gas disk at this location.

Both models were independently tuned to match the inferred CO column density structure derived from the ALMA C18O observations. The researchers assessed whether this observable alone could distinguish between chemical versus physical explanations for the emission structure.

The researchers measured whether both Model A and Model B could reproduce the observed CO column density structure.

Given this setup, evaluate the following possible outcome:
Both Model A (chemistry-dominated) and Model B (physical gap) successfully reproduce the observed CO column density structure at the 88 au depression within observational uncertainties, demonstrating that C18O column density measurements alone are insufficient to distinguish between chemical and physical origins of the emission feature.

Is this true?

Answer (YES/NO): YES